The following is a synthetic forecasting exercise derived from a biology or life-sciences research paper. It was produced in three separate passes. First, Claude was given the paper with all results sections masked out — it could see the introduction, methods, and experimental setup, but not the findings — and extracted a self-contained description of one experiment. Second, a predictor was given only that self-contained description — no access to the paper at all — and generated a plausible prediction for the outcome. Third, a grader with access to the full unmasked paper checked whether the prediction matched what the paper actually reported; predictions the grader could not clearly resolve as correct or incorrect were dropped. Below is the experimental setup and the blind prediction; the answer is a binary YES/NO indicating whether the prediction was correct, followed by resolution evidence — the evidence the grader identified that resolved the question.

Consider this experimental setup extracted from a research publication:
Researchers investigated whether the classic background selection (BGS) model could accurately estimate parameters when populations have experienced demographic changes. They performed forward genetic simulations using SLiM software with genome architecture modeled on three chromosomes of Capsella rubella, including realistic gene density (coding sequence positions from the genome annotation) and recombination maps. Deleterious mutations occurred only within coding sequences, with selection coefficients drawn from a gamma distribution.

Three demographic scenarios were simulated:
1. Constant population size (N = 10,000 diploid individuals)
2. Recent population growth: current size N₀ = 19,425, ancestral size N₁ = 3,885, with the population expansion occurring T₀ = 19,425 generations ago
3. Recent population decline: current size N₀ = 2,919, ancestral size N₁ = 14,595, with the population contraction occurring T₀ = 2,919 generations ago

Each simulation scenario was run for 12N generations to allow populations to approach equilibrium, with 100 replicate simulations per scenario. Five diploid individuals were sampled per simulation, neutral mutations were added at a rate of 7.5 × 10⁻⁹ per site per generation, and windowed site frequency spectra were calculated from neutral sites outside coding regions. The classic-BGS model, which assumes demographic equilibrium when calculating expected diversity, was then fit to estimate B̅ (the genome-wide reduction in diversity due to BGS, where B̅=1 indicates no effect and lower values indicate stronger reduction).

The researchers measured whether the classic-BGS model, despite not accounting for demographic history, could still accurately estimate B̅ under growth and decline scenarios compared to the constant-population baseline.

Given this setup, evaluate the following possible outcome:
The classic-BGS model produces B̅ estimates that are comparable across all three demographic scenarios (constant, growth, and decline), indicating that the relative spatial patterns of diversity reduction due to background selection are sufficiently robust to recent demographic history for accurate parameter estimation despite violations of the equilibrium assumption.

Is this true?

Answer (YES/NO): YES